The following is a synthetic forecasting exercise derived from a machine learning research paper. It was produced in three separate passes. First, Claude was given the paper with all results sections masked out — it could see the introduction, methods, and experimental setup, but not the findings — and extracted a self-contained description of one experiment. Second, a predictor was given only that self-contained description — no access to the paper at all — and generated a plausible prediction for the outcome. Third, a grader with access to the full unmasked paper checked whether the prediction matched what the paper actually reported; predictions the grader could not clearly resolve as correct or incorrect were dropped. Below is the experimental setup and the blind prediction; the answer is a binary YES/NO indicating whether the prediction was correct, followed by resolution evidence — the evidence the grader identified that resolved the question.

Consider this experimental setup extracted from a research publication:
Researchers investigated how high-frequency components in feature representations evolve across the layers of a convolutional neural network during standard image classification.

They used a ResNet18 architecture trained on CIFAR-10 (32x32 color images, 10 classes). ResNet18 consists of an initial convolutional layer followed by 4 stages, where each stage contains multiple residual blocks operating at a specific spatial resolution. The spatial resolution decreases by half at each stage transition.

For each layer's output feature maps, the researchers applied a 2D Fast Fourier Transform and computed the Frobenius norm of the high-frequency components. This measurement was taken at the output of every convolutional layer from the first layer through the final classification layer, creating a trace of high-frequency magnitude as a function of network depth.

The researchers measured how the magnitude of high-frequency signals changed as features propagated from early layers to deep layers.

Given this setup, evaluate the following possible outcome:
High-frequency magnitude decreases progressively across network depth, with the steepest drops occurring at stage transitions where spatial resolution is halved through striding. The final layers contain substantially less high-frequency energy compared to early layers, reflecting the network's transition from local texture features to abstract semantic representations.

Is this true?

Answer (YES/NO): NO